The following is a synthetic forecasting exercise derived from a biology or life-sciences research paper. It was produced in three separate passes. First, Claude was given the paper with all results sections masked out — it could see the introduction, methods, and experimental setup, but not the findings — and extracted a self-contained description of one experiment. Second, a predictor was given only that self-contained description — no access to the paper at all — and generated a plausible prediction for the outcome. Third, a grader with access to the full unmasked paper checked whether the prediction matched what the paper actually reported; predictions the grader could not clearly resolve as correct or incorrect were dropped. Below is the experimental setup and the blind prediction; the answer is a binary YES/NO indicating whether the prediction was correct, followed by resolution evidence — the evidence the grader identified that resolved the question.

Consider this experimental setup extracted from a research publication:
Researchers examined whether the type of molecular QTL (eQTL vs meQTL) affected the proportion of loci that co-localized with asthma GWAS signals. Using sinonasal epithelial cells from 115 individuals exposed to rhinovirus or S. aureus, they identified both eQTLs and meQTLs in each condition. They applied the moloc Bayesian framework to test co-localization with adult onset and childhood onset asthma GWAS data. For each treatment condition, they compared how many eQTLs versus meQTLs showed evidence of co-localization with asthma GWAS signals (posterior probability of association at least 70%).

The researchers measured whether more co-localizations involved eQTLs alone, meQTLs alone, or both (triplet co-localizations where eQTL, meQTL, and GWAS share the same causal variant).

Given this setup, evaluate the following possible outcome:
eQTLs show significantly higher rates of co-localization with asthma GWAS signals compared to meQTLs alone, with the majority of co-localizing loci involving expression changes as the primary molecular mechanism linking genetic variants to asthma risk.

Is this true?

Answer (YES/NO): NO